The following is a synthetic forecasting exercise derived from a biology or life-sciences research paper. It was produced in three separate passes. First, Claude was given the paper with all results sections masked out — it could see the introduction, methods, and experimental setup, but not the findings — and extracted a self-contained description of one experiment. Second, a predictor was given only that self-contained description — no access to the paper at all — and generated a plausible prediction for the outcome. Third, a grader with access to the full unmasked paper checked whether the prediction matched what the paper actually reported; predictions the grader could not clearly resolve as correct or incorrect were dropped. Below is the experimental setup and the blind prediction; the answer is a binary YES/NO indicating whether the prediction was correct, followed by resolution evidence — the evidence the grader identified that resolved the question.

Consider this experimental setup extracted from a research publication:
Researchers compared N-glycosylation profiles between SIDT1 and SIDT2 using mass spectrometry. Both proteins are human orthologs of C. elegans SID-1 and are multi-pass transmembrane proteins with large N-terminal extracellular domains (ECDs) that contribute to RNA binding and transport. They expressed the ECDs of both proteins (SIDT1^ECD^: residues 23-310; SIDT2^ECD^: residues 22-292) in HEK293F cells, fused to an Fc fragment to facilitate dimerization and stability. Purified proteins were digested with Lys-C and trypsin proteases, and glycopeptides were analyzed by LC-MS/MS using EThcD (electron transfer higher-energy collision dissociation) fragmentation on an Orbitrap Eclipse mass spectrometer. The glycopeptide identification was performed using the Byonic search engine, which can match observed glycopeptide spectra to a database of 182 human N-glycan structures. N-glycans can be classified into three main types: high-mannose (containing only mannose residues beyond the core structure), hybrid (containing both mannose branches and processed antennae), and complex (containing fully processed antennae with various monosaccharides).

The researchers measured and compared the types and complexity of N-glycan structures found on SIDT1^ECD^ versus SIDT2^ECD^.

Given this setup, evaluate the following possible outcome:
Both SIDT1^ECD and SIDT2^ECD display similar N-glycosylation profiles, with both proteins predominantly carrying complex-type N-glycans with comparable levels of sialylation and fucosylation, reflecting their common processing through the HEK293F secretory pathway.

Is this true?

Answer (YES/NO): YES